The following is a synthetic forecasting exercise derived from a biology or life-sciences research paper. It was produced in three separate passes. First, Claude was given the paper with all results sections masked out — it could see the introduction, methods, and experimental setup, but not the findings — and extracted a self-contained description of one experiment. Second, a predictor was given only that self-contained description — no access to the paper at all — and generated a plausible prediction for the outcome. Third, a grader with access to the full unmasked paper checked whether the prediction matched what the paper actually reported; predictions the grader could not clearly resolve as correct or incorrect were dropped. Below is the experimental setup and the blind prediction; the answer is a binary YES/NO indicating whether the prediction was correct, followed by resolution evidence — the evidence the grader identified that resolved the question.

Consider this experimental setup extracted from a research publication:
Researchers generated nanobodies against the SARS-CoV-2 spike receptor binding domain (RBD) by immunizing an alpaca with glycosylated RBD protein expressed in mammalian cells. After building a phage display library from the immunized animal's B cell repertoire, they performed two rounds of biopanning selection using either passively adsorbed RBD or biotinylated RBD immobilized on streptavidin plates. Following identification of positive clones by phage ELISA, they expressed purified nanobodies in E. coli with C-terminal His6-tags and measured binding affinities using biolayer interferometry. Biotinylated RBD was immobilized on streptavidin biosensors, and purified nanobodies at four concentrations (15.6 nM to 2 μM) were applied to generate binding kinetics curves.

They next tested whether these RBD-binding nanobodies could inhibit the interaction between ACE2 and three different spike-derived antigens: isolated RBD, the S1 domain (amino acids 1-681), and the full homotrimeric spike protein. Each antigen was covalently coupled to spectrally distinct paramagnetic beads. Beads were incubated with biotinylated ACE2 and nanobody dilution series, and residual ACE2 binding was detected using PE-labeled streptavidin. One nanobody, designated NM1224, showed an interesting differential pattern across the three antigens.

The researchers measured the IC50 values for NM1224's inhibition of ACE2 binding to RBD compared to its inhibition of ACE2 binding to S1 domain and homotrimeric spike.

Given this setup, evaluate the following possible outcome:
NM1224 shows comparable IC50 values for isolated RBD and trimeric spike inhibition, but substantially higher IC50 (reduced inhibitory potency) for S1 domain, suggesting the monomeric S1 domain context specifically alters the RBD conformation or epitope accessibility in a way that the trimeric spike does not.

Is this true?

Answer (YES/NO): NO